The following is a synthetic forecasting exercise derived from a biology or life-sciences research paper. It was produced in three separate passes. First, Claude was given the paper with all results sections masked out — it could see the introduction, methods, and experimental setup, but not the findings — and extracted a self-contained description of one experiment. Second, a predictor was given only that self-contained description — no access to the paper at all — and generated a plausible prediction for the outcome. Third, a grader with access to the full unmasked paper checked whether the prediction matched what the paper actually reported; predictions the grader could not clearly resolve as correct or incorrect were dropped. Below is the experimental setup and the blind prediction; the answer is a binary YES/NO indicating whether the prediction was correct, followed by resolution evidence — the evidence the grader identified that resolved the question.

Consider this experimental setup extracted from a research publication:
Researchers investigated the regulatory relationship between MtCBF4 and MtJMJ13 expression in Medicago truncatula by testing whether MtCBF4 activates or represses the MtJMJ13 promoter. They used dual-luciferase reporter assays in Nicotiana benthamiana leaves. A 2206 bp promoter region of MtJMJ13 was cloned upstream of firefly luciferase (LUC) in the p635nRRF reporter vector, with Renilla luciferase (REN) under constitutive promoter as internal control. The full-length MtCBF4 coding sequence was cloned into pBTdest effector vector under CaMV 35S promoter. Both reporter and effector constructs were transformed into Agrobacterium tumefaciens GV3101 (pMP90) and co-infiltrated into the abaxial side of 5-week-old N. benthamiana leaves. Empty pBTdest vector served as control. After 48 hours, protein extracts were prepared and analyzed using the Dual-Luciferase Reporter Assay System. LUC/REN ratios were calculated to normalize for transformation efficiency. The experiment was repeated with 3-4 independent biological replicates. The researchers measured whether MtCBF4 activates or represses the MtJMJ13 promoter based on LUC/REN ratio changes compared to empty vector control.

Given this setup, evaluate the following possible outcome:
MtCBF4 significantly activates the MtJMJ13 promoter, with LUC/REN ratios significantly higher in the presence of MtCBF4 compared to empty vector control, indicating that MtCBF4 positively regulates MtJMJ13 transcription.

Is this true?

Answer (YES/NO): YES